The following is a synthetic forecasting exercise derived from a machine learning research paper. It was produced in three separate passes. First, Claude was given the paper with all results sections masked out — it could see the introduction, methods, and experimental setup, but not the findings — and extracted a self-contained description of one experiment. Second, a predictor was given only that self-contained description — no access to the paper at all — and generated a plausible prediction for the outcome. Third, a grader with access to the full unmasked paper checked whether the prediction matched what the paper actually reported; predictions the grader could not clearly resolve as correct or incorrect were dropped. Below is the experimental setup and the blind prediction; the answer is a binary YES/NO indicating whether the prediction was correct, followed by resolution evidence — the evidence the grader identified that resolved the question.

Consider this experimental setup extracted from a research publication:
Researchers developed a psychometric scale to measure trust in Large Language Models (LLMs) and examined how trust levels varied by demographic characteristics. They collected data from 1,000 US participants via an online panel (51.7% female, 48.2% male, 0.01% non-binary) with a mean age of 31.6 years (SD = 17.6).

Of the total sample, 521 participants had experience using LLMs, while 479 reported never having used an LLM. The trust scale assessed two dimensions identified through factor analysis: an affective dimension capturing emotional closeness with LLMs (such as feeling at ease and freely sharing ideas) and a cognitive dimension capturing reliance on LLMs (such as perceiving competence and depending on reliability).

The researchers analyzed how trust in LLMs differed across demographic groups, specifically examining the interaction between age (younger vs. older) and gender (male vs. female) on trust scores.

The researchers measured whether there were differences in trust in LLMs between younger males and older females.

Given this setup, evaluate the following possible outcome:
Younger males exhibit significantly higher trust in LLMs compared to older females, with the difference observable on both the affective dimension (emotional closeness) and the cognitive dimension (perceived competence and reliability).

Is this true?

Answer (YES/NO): YES